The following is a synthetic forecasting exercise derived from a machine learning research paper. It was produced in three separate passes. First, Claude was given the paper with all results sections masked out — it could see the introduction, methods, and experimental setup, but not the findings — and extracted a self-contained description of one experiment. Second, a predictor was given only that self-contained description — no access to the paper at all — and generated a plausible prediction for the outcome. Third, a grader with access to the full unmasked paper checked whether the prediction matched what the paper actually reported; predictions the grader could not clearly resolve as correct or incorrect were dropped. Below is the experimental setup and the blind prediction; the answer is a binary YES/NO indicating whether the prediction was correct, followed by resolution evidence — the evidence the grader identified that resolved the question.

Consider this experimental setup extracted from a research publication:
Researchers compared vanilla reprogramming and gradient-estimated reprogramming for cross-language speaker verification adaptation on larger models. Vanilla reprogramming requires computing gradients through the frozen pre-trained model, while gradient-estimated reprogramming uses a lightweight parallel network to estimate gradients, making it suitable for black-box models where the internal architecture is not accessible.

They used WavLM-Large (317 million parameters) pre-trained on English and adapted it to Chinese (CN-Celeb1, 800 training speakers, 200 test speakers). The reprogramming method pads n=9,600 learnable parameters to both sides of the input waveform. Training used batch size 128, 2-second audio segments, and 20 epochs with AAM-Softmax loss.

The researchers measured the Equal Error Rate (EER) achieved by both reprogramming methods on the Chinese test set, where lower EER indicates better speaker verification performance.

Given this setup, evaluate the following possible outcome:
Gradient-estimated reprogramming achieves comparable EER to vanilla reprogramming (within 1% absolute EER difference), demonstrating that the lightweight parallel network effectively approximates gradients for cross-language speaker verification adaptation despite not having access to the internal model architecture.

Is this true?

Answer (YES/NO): YES